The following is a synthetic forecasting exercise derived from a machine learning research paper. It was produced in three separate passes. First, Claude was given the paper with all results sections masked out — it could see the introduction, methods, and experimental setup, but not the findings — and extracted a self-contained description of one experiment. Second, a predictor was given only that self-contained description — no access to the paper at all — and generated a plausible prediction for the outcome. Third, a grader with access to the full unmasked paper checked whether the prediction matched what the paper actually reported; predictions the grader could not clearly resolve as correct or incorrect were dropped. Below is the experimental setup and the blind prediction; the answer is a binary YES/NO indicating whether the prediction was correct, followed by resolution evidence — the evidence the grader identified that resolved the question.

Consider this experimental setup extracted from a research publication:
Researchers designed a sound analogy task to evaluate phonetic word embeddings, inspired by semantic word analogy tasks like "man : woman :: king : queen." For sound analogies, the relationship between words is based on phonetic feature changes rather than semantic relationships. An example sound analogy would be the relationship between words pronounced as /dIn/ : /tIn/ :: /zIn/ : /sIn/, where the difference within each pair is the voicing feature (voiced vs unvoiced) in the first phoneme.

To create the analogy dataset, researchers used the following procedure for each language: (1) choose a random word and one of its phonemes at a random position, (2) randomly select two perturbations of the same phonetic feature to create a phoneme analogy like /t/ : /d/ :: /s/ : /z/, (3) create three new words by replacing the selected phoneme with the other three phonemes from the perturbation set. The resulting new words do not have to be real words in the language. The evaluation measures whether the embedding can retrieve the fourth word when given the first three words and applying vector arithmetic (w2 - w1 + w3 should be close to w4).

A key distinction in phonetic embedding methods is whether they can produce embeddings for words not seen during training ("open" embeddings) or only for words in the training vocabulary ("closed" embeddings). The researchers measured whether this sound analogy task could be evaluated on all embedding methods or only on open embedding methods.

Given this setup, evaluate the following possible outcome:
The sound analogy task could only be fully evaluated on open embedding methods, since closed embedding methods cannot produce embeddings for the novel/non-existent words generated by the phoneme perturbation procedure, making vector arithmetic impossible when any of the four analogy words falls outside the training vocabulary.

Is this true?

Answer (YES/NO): YES